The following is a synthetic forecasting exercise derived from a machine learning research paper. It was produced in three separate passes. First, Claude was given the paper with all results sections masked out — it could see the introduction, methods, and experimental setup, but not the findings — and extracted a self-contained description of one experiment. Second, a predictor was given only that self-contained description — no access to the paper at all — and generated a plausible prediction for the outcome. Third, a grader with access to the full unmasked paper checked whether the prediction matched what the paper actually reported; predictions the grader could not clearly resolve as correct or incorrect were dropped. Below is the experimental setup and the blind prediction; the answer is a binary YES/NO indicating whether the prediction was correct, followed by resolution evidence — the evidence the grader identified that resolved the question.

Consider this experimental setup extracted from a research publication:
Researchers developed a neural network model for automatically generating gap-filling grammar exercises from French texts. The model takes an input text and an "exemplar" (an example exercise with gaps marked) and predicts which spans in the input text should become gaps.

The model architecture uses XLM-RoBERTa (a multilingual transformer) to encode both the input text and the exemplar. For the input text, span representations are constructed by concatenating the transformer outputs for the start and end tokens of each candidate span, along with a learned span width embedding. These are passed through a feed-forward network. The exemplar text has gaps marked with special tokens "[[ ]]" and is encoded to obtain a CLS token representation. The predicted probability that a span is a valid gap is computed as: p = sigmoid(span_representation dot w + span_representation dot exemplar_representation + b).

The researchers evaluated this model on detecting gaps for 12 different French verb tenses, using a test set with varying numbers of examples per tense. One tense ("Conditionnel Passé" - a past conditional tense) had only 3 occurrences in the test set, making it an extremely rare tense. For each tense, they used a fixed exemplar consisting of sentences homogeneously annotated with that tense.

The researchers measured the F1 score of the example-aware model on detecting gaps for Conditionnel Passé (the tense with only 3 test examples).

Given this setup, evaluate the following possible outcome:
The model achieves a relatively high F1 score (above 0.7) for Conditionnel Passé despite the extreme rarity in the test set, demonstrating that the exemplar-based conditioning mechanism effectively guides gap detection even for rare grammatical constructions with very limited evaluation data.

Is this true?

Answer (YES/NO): NO